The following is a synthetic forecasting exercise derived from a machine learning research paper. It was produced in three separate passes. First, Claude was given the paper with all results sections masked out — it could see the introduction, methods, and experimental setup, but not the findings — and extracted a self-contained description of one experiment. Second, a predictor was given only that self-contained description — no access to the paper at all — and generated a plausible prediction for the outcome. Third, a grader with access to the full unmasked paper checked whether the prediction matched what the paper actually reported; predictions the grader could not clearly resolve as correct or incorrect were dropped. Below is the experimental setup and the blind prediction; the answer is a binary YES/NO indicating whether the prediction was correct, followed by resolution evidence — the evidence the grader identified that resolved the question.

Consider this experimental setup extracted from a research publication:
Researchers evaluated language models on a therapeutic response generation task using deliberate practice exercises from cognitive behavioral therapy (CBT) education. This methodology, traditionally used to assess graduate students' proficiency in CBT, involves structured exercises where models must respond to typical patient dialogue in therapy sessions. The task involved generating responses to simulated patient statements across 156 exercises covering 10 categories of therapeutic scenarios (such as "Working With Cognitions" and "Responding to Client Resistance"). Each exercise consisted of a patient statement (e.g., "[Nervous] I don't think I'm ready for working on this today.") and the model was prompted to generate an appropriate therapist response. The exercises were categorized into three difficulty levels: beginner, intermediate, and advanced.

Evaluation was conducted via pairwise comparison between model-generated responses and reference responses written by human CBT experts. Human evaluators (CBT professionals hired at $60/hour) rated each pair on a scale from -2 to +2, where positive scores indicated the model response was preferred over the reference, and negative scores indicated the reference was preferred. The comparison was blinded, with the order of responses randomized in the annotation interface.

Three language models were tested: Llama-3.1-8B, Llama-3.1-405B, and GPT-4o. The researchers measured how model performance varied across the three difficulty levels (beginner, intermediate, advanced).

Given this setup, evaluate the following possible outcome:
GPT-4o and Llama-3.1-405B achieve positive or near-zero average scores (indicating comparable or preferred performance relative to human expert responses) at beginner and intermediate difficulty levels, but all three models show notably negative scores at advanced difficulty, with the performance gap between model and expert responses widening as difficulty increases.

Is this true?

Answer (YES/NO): NO